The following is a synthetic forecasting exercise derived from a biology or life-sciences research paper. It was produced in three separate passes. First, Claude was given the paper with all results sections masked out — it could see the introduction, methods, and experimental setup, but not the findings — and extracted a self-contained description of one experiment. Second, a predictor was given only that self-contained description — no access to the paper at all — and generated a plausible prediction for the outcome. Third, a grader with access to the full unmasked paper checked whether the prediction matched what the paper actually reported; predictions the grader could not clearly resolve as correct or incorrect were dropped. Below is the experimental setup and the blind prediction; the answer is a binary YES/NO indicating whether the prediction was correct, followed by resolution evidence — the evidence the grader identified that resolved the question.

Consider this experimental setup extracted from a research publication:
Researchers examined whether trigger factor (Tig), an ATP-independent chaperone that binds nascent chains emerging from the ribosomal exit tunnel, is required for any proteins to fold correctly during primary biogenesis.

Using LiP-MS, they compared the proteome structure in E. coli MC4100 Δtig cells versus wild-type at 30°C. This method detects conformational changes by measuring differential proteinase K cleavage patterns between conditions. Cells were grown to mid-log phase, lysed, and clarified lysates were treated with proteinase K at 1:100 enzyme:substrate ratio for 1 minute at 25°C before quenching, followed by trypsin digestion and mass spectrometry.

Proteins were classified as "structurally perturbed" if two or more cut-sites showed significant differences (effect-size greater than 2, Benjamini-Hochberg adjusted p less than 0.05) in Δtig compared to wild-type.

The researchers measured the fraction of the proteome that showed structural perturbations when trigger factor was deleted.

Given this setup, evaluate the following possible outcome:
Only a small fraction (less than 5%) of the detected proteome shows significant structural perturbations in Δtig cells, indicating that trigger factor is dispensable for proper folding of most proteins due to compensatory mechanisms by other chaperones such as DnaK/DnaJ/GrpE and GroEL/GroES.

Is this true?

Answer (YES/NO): YES